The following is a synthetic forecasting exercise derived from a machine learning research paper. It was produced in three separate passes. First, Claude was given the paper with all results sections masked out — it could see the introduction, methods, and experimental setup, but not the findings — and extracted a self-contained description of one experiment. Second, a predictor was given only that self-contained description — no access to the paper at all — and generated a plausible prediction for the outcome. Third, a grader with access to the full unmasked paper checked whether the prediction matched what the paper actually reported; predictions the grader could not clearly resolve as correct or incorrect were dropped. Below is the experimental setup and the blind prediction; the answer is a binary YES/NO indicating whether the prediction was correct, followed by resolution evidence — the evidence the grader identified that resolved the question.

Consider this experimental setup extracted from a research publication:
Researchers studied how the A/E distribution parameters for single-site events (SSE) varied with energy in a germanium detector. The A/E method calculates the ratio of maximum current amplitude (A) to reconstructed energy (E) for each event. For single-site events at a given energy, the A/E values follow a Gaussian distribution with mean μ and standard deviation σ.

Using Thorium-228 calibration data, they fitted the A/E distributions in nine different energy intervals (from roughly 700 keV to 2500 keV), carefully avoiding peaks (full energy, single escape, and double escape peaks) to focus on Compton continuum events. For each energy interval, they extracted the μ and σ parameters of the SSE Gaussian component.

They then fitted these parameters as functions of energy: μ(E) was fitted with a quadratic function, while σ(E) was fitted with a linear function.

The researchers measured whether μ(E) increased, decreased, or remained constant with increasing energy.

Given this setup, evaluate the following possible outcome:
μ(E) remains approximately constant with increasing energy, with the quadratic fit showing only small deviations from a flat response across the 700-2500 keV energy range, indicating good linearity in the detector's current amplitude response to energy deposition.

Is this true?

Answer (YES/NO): NO